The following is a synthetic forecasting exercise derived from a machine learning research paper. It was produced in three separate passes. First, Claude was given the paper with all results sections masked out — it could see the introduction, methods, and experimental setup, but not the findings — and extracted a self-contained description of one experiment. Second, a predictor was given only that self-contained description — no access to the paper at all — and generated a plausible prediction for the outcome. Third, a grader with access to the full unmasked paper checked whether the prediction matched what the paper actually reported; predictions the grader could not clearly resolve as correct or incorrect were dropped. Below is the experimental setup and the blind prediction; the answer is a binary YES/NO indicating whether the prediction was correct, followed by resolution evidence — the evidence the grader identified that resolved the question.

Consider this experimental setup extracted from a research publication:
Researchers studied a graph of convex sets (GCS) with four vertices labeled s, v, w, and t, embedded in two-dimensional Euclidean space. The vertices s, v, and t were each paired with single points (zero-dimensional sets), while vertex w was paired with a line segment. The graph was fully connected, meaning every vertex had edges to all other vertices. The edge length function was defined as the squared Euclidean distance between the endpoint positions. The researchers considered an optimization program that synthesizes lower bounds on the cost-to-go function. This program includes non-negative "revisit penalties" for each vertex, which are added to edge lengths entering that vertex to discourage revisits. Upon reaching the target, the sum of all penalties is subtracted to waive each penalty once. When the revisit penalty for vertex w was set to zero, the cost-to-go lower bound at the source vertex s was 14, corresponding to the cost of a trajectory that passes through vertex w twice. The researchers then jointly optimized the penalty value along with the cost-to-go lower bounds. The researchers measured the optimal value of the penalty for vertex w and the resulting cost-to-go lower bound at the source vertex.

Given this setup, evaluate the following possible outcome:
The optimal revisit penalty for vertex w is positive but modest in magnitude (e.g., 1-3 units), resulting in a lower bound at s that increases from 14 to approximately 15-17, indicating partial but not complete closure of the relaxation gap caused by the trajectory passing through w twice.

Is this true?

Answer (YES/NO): NO